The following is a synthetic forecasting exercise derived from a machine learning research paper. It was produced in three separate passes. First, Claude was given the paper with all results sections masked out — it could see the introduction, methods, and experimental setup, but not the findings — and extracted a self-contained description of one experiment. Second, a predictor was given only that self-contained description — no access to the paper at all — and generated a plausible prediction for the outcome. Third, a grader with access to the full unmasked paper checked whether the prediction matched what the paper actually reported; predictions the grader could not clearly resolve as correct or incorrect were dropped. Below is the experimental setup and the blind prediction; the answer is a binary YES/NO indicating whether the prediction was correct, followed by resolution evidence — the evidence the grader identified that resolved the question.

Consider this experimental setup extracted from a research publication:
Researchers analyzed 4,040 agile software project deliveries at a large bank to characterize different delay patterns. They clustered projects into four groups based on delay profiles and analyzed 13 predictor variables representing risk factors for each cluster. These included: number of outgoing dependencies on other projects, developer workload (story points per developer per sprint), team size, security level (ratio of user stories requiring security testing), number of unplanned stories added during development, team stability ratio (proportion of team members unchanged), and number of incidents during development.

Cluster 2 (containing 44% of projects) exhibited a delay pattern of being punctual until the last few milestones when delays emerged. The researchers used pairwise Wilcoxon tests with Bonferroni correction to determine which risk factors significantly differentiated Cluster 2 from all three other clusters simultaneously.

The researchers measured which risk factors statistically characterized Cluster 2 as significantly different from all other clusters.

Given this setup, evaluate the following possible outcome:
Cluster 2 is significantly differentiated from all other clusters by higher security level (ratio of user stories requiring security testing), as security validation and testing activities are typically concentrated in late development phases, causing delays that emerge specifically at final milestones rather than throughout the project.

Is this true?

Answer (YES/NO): YES